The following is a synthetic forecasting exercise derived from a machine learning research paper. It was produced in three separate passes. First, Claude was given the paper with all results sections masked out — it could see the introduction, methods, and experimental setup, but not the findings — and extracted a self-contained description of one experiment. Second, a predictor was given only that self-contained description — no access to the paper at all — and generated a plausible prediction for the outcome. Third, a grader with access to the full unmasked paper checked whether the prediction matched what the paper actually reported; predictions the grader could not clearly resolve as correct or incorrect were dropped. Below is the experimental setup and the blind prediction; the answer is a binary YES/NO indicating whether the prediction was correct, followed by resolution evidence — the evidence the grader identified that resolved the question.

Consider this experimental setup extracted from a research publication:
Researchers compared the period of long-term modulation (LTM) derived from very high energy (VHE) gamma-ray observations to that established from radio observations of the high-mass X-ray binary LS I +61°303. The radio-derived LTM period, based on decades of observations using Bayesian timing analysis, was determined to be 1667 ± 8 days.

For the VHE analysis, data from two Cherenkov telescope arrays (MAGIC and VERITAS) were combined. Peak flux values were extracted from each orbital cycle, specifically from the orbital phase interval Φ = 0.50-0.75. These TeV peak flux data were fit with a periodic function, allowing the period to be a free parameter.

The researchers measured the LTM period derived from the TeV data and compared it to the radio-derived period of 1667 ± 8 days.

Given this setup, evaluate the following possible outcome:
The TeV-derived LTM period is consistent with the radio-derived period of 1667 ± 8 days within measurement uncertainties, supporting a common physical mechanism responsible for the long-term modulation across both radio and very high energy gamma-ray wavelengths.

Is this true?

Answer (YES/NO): YES